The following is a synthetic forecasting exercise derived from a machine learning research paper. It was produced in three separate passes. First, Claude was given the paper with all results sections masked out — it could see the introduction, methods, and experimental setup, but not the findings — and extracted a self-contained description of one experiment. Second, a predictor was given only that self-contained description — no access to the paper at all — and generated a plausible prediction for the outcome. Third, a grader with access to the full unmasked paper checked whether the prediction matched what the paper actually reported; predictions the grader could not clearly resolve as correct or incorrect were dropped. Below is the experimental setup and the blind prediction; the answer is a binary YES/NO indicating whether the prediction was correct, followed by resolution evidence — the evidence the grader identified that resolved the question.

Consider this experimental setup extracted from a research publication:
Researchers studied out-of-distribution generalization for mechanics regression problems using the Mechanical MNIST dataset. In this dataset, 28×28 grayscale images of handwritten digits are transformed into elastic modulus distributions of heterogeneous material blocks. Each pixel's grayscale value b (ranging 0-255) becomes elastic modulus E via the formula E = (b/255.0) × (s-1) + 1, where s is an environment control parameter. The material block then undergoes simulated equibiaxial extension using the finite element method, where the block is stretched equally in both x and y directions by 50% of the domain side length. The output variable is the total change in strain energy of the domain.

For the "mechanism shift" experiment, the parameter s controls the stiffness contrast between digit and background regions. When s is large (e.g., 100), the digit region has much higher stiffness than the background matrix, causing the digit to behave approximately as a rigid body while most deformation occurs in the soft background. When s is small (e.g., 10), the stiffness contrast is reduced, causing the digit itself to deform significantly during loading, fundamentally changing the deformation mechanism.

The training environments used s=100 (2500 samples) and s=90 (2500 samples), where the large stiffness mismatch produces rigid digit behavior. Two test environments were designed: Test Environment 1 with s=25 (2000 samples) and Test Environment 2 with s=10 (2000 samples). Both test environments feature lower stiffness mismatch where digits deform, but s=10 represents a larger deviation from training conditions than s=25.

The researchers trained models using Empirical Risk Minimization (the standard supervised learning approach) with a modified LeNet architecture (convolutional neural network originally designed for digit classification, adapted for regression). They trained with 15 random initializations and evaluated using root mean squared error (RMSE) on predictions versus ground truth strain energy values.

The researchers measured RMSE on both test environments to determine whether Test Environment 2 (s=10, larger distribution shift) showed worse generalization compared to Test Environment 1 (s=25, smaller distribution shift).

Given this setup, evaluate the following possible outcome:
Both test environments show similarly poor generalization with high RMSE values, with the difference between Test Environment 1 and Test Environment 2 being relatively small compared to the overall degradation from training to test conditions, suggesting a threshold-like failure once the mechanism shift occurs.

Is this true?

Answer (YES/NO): NO